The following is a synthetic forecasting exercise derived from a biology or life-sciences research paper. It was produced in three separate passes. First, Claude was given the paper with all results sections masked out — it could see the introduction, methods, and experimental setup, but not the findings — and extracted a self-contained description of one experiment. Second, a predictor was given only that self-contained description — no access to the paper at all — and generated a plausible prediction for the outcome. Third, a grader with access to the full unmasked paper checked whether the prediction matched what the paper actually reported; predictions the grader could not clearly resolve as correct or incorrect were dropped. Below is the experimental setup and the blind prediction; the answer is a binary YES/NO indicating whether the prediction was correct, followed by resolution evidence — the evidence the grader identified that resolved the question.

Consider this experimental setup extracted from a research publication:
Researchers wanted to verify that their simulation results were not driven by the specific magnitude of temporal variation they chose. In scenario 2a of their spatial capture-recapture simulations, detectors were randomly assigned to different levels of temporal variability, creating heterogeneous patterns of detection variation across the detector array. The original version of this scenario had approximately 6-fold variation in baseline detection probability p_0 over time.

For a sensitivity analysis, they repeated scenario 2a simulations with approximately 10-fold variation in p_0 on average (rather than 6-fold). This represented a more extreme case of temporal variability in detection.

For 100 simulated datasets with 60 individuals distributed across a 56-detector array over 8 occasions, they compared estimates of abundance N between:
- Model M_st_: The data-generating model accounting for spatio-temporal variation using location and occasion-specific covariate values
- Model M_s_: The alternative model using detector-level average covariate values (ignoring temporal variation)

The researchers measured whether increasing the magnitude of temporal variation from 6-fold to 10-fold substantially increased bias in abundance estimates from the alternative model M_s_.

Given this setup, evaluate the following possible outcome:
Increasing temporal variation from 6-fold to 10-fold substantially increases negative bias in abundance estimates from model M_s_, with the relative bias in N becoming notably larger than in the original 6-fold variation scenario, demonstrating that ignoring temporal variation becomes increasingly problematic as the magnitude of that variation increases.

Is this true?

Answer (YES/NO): NO